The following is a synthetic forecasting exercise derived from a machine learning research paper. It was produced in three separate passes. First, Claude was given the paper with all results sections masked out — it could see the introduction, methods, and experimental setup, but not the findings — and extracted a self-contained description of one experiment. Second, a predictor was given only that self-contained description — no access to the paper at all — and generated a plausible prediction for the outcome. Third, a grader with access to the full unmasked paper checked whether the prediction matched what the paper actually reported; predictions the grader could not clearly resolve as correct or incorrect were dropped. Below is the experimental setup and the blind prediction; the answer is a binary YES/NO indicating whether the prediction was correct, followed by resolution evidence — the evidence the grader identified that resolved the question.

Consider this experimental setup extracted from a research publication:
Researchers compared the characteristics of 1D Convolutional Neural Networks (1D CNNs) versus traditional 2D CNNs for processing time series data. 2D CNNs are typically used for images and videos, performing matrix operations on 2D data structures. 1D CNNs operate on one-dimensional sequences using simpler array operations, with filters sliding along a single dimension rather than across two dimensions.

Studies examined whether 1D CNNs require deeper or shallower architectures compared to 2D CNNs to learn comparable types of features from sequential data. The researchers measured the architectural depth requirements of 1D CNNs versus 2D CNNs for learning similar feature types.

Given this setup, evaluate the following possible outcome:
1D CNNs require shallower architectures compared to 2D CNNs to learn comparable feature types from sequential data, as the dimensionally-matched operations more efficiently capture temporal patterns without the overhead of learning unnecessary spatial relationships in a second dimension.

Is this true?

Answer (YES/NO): YES